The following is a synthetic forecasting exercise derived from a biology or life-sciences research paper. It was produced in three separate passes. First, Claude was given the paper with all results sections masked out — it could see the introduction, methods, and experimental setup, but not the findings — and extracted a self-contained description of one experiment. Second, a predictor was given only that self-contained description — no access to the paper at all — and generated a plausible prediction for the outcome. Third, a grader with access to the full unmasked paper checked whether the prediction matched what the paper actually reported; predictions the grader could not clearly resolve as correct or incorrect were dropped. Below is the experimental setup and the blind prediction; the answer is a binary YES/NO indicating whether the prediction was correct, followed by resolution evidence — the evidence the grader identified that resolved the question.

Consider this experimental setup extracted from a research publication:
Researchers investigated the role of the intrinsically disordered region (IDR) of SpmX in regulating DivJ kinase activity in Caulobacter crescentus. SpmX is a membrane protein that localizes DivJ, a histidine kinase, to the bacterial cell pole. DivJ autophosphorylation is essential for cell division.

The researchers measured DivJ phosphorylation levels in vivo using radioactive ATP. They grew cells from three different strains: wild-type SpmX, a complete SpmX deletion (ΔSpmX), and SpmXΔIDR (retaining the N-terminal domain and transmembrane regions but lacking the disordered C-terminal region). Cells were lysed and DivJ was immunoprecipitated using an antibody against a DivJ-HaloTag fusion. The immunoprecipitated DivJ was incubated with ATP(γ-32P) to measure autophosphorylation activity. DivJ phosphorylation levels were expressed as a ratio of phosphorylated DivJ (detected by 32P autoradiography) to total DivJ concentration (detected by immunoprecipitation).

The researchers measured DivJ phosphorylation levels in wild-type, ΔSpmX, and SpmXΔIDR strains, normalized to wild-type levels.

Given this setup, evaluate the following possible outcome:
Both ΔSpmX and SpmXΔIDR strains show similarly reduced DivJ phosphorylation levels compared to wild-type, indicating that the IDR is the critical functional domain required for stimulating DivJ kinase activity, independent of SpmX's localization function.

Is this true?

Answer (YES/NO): YES